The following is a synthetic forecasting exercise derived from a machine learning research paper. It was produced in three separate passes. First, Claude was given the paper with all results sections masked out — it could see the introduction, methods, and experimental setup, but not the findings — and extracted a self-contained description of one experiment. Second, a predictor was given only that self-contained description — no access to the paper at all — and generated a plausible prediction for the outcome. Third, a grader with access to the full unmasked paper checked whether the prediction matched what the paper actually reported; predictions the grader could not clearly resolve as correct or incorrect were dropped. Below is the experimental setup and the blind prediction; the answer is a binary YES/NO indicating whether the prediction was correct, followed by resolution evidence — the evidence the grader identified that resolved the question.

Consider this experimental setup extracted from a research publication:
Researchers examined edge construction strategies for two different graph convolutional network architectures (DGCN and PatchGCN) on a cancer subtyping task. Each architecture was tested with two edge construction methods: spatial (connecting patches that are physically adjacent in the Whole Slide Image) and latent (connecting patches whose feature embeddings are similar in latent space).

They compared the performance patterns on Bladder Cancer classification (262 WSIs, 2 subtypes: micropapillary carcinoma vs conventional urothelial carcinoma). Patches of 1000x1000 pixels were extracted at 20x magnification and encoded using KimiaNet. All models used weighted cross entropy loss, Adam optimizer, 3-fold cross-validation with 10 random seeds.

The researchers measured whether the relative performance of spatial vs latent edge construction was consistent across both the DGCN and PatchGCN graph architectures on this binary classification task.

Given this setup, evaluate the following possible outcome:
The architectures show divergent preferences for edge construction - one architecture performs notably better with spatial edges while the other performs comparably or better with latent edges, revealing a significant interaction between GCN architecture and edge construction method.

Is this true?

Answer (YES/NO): YES